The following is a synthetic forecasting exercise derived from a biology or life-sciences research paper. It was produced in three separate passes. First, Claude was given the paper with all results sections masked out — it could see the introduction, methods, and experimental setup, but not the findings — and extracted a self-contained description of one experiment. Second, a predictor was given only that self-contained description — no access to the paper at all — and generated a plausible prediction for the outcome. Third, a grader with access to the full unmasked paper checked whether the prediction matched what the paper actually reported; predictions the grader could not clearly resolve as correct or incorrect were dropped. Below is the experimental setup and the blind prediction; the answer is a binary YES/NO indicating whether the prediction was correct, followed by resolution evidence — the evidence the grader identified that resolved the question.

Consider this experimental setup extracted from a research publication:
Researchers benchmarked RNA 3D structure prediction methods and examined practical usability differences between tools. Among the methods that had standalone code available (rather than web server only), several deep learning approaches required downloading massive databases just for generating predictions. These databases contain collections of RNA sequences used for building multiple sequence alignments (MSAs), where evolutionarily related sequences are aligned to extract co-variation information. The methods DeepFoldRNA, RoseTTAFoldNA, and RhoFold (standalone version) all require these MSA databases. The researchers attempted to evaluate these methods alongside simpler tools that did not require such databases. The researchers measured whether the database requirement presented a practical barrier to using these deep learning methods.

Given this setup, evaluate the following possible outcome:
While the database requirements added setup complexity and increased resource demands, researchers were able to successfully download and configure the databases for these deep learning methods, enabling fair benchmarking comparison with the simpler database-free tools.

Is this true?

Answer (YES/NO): NO